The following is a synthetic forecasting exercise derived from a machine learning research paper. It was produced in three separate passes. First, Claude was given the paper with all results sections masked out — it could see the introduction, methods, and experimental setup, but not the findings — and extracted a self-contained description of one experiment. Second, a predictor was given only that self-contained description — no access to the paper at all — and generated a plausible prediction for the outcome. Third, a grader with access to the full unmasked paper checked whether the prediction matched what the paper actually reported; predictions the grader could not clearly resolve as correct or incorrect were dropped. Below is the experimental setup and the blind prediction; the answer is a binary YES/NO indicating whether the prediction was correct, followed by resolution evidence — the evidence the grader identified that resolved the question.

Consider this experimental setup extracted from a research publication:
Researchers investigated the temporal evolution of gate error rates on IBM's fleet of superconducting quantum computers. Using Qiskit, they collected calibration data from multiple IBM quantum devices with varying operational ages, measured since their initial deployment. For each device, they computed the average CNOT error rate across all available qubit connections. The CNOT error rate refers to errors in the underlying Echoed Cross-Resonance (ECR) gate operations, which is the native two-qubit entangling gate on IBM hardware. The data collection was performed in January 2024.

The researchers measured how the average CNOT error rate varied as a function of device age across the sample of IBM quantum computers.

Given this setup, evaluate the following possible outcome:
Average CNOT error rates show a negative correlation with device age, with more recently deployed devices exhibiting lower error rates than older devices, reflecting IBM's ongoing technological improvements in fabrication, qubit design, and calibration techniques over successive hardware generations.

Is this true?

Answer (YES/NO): NO